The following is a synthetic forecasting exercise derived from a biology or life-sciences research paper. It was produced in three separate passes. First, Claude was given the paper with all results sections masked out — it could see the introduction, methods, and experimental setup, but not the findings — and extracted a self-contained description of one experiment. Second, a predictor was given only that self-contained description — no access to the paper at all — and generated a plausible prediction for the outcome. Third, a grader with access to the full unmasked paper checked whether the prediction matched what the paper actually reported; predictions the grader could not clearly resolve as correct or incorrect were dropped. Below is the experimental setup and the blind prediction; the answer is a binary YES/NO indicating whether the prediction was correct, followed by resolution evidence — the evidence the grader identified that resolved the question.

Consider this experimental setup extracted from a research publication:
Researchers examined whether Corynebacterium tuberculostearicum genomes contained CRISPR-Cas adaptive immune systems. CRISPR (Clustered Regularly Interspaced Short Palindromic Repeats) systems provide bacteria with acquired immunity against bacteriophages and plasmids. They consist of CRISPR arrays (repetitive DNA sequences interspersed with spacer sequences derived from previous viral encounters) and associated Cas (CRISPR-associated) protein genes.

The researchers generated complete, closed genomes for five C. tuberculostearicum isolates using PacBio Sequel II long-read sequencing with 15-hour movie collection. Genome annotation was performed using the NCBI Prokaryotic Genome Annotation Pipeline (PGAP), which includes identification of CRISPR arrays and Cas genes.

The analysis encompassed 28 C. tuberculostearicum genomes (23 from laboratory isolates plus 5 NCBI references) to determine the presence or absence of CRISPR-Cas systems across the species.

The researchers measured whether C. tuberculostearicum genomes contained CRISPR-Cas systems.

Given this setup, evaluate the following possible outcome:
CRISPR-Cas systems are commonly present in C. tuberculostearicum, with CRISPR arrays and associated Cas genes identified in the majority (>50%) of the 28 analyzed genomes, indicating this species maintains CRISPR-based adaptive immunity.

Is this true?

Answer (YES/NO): NO